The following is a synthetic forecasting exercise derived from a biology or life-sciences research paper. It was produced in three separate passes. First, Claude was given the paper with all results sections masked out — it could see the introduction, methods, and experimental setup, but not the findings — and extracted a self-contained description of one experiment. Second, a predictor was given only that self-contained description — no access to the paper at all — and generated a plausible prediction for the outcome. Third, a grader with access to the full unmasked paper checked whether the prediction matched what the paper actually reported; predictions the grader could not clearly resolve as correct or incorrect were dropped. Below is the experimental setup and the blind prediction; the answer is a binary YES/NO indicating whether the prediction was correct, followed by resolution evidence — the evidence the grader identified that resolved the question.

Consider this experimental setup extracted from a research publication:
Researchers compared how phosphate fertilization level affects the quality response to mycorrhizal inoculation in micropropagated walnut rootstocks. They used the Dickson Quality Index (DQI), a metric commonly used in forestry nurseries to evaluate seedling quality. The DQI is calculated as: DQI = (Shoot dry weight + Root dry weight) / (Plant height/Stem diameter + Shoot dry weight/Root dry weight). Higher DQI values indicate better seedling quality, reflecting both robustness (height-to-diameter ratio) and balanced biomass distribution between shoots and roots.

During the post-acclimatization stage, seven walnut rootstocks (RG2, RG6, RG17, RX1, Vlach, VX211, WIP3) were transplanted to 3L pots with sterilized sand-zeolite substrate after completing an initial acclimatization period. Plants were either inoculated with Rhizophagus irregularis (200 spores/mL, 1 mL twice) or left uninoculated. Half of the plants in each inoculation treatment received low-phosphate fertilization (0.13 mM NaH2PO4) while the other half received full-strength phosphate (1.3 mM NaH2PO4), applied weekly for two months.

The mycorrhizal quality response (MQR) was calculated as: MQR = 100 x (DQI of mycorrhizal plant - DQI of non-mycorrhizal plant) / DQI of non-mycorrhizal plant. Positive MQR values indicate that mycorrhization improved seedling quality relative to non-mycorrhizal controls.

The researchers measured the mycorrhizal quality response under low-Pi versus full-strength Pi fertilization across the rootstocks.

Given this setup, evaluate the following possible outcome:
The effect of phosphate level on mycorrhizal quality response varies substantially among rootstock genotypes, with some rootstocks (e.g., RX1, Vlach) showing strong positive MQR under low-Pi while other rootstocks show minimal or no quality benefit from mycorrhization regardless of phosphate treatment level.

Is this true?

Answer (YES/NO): NO